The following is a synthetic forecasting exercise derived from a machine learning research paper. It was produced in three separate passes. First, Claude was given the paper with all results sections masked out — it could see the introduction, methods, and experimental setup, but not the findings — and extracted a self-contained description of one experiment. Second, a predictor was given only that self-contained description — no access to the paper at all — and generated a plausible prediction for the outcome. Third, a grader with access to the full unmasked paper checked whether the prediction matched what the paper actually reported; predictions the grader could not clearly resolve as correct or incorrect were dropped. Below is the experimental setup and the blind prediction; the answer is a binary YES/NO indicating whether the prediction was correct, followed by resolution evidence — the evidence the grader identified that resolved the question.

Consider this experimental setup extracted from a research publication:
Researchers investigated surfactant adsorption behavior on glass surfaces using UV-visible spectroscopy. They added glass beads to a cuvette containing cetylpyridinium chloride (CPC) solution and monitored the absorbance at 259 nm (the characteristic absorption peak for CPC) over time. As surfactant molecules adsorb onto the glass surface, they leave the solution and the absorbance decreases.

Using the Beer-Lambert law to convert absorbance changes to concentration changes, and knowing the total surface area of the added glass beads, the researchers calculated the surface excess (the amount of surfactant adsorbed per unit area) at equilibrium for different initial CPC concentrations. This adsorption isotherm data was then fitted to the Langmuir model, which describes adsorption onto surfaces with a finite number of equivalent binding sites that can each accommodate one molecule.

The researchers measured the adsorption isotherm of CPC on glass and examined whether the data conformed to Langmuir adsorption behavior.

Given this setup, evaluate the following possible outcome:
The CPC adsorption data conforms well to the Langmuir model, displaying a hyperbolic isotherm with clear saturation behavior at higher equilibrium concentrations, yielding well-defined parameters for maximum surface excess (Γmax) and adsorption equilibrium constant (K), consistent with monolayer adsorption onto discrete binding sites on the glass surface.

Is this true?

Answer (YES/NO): YES